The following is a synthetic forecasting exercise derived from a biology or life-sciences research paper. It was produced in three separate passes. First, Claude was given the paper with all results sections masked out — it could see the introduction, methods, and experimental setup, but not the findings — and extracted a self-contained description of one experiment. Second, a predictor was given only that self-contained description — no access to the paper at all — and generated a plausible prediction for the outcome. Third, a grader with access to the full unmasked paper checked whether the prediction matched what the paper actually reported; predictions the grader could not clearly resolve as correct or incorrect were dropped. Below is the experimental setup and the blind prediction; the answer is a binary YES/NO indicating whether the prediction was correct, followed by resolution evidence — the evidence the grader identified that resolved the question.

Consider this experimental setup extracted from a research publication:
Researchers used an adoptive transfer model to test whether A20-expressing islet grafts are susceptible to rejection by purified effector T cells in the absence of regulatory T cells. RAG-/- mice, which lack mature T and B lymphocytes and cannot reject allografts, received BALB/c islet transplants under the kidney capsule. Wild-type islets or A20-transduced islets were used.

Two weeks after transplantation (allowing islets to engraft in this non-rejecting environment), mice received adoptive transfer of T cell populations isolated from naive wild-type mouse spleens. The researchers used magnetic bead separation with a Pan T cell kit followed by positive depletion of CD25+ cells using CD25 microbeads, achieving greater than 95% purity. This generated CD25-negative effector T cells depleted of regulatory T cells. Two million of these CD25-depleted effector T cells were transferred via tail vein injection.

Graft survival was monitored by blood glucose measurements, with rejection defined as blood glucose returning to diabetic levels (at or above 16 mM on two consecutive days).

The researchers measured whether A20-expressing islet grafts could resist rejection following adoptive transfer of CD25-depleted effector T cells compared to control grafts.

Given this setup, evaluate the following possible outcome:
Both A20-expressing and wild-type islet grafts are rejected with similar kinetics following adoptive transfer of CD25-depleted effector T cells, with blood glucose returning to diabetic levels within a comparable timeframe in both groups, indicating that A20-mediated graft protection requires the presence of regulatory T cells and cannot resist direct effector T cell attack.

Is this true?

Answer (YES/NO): YES